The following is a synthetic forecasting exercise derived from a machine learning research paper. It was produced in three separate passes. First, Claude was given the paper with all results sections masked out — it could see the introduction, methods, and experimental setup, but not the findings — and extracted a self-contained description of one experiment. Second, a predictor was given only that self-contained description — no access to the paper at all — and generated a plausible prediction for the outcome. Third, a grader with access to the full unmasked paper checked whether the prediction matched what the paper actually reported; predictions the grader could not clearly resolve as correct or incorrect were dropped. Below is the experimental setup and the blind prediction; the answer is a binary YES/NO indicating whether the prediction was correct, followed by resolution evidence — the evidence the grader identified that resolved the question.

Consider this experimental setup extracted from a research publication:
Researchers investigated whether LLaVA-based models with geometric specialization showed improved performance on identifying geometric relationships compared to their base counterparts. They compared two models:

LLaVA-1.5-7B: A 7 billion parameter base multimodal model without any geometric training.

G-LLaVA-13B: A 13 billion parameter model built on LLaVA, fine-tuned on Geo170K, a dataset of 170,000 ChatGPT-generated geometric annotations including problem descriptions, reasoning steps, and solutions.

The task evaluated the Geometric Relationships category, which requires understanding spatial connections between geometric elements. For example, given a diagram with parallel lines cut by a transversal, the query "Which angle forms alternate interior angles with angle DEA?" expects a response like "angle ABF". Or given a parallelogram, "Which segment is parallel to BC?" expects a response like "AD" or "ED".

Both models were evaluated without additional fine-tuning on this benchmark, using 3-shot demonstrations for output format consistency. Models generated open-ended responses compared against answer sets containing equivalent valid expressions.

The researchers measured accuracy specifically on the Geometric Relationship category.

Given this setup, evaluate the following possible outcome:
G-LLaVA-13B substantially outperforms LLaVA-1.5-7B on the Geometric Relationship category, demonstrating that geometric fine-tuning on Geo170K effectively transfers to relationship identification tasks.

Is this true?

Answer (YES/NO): NO